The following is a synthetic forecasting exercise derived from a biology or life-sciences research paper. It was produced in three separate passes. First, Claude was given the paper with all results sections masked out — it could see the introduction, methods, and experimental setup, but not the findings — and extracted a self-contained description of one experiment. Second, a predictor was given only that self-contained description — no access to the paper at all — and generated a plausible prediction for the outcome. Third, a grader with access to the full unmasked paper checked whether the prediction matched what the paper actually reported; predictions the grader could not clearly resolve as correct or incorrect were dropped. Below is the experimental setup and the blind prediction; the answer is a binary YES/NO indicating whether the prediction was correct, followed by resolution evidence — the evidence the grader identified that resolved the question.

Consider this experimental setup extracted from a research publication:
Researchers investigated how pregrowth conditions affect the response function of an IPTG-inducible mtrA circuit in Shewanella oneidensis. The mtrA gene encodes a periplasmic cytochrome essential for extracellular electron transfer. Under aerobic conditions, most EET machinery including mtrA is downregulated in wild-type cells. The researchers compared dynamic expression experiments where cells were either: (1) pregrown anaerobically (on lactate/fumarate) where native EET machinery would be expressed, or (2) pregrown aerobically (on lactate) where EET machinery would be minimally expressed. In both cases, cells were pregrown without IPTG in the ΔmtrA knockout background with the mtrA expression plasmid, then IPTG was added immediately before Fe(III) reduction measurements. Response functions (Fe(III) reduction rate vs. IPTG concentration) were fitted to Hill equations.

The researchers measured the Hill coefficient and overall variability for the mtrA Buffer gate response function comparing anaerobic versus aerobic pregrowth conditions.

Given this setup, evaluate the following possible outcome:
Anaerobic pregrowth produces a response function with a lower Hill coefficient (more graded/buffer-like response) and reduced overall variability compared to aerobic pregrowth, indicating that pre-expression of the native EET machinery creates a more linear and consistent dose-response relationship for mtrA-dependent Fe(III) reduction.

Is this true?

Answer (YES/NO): NO